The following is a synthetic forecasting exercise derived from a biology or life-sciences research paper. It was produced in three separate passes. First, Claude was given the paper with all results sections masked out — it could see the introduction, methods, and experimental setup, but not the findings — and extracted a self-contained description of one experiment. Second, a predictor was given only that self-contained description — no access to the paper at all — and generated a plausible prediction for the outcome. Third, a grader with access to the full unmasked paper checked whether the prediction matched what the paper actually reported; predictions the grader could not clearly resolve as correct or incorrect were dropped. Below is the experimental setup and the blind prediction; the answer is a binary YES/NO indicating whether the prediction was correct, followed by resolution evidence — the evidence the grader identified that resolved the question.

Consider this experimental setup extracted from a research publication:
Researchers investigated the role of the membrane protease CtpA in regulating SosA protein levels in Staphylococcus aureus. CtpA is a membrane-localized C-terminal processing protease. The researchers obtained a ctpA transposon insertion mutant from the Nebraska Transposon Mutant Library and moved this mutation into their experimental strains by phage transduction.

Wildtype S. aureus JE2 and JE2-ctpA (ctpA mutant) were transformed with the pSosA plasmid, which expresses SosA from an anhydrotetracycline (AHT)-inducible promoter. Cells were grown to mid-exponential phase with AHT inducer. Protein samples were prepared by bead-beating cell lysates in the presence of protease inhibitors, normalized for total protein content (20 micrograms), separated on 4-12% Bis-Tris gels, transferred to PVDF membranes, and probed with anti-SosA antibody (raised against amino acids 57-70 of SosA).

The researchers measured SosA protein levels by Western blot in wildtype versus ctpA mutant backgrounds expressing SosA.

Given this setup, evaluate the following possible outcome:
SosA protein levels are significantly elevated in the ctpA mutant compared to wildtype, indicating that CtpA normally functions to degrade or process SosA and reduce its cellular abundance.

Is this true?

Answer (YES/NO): YES